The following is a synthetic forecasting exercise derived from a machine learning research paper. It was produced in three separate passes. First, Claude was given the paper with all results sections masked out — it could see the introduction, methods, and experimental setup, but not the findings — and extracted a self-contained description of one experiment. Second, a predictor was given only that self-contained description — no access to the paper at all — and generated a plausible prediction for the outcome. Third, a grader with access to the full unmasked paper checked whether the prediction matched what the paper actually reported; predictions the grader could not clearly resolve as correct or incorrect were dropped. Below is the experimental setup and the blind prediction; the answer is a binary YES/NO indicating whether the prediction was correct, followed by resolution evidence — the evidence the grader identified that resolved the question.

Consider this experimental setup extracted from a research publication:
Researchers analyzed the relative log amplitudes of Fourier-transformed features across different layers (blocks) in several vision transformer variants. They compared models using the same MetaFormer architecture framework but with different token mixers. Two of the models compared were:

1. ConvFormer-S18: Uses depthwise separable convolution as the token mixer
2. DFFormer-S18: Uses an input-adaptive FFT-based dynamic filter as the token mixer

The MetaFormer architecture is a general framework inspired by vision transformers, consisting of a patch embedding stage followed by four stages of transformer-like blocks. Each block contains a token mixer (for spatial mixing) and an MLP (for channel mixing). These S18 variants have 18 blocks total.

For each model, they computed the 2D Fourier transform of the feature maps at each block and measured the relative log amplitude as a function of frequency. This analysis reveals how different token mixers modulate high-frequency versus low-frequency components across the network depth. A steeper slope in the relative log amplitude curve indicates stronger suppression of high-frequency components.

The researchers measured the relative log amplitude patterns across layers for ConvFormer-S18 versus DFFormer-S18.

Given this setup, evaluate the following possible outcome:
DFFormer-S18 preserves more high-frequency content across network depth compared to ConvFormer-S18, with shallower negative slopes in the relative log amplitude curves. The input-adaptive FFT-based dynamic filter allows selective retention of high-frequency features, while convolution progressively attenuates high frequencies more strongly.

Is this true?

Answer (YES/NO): NO